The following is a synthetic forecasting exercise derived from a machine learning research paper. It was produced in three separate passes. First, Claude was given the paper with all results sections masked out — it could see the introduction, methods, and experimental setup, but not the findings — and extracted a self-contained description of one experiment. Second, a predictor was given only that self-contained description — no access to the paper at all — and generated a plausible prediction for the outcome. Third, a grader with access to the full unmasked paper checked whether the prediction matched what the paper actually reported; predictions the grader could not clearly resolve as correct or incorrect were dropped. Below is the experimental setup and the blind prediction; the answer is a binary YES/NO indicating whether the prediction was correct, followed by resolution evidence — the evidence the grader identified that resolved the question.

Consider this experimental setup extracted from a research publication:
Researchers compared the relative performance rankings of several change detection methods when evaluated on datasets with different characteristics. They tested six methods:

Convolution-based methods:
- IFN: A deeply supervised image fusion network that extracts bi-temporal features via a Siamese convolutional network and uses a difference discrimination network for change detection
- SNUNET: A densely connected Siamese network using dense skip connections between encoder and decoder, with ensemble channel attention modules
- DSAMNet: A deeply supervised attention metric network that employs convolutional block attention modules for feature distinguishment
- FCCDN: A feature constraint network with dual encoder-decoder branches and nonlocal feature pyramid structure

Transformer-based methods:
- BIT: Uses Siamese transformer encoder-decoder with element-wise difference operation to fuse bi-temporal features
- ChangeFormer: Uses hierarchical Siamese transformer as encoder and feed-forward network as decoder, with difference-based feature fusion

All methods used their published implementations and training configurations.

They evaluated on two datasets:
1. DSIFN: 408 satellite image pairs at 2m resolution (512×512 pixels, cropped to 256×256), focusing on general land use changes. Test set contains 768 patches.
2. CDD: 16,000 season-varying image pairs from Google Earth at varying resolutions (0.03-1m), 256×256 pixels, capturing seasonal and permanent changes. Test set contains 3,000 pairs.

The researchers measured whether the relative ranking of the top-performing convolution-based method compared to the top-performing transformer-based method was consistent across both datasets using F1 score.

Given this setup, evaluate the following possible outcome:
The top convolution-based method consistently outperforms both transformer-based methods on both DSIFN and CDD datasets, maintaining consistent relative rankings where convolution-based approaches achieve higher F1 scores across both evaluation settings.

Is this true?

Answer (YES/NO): NO